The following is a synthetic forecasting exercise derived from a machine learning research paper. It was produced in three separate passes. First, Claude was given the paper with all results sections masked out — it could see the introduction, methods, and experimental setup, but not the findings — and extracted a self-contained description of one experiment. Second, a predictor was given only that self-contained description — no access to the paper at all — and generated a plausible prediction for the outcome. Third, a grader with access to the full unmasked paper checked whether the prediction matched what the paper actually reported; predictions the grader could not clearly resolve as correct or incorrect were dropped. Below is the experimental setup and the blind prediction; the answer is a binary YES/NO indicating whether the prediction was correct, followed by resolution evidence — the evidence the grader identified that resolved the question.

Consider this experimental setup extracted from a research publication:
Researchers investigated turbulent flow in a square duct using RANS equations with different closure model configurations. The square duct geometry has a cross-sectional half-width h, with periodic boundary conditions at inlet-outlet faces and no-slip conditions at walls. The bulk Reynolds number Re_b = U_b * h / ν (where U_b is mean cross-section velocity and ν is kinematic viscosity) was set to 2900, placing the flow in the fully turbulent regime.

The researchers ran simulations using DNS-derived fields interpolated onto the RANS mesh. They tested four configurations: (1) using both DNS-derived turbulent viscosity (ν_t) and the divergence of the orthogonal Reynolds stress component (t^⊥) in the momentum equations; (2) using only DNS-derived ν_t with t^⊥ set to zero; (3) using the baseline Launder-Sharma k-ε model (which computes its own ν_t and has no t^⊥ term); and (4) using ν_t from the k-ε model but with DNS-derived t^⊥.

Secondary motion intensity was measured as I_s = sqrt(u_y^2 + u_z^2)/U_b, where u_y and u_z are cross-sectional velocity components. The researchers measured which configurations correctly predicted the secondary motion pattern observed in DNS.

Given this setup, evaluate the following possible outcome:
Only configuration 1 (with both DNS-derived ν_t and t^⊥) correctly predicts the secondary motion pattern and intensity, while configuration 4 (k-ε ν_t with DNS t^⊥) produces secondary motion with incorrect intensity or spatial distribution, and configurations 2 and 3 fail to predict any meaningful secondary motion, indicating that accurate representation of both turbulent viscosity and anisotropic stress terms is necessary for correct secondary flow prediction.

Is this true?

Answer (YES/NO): NO